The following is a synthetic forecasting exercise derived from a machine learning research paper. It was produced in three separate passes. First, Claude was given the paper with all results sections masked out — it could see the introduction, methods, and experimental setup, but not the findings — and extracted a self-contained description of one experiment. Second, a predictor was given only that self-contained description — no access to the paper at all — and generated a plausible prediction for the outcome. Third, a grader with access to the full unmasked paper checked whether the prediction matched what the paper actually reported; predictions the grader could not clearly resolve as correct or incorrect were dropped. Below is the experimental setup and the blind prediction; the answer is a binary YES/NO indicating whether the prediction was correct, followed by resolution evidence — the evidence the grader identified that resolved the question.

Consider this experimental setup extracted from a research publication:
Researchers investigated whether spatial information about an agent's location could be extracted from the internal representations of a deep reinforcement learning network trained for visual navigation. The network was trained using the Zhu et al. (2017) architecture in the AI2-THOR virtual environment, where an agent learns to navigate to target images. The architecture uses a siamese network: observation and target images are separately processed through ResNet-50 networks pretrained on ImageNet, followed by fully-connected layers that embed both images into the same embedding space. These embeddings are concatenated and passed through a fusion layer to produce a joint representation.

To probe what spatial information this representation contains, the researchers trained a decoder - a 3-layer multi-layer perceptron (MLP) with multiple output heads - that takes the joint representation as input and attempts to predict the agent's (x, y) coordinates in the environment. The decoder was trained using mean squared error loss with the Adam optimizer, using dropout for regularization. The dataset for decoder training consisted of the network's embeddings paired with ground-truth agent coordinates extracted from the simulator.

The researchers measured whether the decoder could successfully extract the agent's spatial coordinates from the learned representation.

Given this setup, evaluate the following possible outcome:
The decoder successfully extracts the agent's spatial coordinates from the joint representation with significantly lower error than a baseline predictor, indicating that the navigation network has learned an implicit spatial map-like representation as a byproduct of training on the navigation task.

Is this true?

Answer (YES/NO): NO